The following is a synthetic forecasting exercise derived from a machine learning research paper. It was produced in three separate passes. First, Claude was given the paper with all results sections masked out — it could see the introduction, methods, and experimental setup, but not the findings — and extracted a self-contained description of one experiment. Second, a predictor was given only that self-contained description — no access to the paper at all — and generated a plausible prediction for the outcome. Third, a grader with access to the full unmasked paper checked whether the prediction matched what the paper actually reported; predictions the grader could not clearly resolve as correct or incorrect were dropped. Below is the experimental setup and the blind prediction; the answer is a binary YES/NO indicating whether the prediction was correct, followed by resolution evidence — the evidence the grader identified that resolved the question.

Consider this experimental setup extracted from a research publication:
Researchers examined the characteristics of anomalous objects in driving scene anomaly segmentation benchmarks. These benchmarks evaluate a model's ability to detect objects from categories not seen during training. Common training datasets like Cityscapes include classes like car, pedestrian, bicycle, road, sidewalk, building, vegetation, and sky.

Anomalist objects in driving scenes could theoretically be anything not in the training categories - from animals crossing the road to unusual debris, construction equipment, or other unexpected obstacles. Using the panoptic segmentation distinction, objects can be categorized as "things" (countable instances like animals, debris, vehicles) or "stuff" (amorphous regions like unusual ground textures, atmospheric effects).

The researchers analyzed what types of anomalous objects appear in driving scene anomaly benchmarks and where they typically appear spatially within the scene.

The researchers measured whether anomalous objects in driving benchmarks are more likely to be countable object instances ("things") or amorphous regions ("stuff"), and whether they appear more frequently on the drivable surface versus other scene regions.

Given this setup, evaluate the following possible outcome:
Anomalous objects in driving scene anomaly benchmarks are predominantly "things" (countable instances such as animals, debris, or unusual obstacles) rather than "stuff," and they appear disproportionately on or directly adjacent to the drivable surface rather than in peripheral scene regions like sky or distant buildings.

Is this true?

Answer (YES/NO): YES